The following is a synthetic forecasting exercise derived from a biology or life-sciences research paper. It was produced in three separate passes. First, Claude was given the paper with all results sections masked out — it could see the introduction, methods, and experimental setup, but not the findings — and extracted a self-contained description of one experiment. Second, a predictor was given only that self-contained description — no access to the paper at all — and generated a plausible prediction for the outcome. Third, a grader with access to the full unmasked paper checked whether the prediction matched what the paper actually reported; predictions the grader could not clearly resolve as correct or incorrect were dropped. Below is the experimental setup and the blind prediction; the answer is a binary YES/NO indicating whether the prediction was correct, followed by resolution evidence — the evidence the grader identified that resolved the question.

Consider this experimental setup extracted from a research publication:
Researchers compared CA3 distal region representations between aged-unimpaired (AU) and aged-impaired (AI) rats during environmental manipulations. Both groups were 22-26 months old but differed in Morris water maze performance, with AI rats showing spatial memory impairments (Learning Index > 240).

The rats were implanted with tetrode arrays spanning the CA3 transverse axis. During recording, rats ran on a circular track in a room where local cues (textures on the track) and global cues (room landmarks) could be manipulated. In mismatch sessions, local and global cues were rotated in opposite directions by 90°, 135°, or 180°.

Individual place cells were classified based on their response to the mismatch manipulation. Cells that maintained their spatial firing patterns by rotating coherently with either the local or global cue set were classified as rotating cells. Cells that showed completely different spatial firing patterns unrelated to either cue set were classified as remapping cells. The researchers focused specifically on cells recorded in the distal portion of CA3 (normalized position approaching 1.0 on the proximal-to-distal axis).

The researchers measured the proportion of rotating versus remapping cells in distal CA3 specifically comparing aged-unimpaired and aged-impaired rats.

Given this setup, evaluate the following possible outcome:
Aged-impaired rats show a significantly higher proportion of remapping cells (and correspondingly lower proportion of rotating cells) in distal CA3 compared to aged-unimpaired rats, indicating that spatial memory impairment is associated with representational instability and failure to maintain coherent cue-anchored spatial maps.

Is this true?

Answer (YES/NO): NO